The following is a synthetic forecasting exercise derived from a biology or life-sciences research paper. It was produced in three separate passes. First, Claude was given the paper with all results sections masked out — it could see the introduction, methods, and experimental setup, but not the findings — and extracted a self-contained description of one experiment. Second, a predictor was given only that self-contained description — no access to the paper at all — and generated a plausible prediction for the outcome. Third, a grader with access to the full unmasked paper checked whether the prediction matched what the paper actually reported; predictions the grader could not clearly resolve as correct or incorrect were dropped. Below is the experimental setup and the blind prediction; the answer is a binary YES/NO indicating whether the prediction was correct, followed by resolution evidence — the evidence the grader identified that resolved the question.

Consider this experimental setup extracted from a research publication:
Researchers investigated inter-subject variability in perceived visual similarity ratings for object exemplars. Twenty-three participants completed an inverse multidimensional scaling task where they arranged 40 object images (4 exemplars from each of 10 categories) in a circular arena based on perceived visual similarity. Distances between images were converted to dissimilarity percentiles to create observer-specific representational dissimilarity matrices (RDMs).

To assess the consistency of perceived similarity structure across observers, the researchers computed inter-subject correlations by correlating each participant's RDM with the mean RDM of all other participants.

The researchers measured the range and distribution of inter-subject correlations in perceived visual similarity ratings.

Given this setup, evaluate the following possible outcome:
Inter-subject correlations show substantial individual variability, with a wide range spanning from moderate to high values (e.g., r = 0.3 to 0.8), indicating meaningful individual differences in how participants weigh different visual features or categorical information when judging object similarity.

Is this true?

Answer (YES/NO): NO